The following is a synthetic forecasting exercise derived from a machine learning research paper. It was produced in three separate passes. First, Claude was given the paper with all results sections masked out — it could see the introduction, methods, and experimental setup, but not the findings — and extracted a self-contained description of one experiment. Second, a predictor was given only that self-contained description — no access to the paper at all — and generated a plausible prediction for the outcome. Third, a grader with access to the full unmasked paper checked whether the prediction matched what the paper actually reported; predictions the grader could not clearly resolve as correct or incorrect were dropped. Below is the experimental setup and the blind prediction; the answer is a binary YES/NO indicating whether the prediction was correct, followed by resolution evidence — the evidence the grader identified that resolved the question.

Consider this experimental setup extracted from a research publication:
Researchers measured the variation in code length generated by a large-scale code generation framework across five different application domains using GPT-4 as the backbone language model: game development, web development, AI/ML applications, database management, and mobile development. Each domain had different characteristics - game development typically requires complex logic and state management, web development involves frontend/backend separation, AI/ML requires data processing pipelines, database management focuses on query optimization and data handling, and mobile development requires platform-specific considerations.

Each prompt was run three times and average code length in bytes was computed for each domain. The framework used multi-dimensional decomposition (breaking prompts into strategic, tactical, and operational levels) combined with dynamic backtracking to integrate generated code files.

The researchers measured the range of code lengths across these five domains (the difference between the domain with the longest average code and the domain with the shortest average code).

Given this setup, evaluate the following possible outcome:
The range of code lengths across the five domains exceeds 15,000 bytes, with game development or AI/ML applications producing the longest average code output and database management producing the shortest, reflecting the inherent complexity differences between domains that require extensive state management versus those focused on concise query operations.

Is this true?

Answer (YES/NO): NO